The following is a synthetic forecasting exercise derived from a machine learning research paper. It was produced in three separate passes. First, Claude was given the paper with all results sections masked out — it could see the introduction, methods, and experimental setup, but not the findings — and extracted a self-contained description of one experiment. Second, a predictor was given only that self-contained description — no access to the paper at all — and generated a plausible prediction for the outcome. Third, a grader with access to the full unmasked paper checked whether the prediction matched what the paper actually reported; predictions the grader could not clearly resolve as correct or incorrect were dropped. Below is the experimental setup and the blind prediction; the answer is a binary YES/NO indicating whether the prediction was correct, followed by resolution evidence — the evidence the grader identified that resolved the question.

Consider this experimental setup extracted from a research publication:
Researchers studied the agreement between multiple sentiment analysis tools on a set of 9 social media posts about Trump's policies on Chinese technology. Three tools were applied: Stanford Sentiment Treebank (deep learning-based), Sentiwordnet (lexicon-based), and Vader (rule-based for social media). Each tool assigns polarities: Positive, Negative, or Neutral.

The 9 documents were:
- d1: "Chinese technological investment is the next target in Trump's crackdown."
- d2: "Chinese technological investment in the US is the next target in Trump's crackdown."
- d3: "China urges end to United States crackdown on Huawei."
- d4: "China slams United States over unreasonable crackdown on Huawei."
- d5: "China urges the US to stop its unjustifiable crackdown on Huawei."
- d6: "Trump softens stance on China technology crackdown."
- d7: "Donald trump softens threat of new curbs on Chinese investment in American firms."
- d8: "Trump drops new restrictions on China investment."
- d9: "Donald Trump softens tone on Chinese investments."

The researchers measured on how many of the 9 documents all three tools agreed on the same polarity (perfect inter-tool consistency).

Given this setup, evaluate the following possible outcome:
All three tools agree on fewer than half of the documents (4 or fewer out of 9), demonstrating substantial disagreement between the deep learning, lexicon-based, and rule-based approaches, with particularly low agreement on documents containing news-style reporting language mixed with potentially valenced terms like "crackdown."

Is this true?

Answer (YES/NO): YES